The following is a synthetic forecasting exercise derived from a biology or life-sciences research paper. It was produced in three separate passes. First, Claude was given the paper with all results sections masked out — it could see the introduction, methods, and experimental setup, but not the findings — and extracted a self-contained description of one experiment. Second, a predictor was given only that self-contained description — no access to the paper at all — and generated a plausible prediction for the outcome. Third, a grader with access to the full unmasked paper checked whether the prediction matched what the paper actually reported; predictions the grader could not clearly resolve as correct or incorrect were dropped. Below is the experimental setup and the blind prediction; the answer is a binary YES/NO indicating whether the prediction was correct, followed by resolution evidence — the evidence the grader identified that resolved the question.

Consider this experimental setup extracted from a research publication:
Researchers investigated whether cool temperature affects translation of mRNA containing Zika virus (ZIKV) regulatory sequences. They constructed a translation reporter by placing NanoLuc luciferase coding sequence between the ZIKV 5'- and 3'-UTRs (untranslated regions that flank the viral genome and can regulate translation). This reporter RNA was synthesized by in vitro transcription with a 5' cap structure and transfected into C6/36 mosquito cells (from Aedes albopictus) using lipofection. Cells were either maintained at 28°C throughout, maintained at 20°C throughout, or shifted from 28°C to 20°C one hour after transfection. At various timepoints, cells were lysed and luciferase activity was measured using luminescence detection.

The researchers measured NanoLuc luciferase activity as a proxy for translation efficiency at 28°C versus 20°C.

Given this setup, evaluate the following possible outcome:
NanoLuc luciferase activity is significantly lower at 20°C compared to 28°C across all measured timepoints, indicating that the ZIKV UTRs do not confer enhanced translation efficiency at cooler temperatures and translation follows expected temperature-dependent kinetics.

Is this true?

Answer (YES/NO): NO